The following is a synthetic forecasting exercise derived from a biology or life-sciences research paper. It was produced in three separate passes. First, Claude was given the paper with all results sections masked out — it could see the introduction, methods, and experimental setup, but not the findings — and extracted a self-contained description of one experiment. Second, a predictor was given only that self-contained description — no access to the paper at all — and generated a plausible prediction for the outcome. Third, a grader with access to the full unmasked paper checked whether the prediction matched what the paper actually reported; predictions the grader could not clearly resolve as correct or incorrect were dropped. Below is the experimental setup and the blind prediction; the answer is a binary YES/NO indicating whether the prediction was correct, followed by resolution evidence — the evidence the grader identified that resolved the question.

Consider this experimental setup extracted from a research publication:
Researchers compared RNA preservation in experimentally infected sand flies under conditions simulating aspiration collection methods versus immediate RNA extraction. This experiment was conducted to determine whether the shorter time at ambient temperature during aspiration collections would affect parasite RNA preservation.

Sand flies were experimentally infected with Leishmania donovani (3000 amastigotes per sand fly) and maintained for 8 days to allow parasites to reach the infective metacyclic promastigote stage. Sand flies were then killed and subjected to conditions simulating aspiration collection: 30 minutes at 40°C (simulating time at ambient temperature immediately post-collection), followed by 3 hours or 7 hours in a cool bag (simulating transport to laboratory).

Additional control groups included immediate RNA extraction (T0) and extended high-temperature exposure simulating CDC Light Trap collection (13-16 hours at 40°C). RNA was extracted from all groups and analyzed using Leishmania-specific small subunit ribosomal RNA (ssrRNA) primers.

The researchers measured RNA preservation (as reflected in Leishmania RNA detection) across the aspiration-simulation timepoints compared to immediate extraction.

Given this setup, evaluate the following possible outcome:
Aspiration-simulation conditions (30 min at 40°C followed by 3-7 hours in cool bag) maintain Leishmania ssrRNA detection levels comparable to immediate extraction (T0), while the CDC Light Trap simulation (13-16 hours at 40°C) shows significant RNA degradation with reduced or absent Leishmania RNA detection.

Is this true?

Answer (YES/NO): NO